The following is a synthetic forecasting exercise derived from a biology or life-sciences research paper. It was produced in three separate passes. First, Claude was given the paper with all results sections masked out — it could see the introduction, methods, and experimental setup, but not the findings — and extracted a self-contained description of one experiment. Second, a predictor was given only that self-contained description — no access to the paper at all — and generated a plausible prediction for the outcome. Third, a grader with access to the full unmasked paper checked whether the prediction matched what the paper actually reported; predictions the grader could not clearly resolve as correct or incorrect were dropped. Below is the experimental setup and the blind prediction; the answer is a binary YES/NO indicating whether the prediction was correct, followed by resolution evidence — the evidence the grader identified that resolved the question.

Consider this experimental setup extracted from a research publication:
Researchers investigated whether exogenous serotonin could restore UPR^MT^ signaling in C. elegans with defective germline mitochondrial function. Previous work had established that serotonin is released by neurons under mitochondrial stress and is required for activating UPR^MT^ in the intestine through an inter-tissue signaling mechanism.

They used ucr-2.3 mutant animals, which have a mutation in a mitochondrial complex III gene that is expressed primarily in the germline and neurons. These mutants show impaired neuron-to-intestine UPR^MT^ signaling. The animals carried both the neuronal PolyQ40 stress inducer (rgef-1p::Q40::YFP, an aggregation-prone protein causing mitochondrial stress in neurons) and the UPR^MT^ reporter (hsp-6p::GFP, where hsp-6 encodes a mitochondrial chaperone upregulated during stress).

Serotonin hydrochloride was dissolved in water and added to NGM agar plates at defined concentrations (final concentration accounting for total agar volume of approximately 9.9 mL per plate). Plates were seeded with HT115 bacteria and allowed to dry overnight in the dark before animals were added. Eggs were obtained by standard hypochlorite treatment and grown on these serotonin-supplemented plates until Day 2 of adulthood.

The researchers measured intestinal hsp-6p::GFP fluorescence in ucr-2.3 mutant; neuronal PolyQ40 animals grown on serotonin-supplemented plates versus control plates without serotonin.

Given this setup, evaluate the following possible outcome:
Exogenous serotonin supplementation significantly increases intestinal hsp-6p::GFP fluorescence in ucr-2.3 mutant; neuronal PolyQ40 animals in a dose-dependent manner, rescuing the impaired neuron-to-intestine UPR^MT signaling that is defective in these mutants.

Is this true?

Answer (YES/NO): NO